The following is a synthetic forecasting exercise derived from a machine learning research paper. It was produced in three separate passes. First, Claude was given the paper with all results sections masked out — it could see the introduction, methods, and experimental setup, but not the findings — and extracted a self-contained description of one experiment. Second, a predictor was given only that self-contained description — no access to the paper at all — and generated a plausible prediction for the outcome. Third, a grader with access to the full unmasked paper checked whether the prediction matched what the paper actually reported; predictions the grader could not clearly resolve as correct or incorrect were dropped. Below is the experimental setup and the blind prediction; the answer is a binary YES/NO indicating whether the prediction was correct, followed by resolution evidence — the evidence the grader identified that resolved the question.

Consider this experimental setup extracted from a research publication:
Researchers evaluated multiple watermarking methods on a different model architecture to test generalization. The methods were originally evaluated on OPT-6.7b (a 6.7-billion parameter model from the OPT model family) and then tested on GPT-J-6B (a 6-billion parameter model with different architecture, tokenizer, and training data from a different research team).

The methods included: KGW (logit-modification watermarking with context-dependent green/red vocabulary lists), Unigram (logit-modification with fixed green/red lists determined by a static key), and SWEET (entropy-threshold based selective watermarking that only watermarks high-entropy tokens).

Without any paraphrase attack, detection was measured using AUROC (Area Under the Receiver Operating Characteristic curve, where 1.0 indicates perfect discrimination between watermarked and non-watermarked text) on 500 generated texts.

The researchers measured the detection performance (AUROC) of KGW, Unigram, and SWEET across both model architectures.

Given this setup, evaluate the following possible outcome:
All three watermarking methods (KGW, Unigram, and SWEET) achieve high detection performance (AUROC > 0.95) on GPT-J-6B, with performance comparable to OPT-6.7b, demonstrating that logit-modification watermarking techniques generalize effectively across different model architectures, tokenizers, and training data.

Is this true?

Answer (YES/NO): YES